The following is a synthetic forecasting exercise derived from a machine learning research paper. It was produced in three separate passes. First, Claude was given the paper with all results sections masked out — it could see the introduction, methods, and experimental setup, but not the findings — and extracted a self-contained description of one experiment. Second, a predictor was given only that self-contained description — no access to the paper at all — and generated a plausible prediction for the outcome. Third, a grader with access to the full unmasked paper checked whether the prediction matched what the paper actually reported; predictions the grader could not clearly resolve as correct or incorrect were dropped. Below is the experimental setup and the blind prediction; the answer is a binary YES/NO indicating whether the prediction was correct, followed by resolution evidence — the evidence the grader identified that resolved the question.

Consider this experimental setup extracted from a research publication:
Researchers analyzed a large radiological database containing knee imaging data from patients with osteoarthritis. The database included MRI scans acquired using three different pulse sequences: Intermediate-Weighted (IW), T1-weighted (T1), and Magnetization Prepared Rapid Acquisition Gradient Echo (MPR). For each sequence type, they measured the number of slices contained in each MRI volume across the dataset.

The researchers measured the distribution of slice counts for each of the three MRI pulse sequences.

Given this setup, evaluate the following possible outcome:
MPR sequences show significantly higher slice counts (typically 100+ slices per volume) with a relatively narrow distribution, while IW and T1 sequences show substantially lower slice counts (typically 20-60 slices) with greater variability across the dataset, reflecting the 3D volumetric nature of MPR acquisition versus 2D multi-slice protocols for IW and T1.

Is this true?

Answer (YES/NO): NO